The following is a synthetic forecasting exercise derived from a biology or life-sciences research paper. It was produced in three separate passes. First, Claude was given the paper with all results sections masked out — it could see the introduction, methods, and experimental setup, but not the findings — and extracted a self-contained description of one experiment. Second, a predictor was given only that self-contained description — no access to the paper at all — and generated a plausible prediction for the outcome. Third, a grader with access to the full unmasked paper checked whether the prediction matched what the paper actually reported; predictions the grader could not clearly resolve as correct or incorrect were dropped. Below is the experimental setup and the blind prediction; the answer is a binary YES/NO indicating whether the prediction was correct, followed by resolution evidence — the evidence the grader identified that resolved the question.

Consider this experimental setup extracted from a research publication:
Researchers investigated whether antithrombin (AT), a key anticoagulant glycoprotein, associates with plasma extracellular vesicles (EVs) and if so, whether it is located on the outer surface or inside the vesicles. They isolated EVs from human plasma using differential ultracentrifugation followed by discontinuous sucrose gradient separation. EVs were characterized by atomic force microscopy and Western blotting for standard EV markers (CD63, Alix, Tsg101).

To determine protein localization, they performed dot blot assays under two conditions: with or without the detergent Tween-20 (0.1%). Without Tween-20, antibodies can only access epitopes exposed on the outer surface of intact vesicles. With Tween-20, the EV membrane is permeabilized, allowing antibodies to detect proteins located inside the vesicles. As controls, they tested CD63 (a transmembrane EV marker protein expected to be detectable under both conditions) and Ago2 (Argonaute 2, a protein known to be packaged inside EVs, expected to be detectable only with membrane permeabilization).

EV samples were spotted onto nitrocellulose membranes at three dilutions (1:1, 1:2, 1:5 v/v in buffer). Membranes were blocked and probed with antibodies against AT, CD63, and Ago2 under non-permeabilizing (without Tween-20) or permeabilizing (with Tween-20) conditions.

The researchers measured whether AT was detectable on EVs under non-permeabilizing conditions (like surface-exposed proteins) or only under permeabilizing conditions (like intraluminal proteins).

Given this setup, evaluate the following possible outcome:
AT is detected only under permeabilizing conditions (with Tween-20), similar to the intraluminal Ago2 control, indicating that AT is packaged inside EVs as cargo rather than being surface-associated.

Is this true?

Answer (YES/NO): NO